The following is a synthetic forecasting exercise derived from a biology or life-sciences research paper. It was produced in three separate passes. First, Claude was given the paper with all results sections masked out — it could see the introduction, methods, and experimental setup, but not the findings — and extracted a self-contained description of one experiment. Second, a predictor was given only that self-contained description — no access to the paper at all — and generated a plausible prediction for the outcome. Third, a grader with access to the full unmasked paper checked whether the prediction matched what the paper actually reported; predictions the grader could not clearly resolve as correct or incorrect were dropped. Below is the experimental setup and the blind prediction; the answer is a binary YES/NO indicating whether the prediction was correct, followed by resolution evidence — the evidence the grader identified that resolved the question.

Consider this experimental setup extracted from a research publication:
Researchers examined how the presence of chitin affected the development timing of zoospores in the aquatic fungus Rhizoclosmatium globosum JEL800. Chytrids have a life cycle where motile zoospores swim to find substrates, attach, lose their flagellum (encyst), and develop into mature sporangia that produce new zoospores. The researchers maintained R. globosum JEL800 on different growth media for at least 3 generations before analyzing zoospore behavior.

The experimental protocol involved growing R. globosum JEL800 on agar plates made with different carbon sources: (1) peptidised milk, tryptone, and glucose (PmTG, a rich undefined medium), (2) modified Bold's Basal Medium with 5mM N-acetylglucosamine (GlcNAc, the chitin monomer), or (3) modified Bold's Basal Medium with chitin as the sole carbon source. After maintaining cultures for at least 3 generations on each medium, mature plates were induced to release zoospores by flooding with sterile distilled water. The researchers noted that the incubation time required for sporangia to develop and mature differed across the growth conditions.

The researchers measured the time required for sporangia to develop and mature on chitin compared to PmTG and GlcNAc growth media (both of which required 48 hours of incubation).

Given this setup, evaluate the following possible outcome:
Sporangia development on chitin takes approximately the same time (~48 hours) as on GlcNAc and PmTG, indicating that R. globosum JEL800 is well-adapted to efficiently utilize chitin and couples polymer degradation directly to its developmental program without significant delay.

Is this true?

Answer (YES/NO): NO